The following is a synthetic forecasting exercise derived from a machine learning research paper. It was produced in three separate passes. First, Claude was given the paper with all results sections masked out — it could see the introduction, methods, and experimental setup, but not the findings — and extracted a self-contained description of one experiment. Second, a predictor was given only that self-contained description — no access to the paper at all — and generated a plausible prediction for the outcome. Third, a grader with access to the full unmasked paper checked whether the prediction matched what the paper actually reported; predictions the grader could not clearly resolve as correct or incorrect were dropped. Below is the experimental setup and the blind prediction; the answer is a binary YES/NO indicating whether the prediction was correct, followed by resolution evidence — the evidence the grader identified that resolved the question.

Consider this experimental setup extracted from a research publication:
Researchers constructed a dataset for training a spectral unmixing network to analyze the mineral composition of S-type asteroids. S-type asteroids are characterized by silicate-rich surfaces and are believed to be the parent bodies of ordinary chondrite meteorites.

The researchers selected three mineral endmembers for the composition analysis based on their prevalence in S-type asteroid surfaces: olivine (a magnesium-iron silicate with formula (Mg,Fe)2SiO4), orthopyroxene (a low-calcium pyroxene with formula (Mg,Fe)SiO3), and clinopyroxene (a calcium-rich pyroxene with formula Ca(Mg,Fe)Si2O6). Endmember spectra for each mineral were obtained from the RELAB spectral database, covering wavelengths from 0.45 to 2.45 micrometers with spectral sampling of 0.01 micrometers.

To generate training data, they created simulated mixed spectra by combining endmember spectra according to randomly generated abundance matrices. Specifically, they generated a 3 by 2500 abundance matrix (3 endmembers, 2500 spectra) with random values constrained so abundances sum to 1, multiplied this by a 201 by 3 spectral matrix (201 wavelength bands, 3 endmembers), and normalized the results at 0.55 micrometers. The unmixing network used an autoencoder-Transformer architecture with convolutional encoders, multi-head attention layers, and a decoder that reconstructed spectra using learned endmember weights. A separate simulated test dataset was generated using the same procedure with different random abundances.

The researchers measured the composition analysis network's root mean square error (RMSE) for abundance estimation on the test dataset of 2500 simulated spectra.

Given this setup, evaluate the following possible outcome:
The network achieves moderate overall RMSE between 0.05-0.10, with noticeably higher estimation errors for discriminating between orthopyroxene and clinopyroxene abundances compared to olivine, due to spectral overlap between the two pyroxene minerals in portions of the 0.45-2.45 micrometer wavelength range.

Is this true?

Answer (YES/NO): NO